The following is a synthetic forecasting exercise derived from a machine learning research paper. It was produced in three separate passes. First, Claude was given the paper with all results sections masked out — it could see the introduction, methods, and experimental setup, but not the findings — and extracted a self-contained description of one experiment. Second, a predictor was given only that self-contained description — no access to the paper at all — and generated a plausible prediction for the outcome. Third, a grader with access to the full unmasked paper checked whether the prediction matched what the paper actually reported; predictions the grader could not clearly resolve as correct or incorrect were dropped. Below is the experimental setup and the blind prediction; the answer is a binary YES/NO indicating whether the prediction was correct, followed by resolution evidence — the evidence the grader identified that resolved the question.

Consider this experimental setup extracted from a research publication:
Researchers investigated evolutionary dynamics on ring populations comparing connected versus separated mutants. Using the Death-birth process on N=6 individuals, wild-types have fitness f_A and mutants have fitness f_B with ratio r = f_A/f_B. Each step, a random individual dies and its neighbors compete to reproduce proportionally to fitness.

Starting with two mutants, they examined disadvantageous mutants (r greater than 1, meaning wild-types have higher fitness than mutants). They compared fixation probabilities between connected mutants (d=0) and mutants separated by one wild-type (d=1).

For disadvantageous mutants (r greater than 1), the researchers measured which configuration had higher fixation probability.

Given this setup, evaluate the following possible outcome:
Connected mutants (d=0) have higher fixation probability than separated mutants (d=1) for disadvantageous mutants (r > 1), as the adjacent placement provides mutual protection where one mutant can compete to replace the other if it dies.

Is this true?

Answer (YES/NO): YES